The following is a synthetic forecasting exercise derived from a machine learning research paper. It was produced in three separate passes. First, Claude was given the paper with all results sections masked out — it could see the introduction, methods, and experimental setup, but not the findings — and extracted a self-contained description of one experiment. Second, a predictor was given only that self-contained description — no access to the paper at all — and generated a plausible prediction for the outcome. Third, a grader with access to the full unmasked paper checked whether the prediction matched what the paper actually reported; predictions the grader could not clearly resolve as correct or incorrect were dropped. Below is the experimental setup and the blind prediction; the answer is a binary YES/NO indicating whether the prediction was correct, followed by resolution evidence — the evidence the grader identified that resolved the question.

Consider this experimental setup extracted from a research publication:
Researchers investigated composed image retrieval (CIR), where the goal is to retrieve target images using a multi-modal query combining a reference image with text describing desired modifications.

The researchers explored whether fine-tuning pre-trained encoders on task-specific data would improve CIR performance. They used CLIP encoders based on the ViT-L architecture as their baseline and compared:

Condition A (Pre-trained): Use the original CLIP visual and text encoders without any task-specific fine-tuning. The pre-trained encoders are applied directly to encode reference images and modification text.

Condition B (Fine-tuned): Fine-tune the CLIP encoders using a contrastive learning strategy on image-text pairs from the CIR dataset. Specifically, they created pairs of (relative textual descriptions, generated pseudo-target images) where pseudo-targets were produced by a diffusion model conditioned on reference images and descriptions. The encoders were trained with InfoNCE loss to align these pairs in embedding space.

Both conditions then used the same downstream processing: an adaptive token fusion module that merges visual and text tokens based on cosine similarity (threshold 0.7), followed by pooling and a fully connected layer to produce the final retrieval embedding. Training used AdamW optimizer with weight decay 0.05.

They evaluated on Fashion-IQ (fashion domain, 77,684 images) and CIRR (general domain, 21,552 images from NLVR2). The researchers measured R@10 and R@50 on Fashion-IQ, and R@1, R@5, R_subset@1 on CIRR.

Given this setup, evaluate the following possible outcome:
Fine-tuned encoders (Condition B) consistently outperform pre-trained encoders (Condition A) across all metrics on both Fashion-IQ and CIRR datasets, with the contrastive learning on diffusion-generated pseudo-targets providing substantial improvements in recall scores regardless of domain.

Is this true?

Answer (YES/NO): NO